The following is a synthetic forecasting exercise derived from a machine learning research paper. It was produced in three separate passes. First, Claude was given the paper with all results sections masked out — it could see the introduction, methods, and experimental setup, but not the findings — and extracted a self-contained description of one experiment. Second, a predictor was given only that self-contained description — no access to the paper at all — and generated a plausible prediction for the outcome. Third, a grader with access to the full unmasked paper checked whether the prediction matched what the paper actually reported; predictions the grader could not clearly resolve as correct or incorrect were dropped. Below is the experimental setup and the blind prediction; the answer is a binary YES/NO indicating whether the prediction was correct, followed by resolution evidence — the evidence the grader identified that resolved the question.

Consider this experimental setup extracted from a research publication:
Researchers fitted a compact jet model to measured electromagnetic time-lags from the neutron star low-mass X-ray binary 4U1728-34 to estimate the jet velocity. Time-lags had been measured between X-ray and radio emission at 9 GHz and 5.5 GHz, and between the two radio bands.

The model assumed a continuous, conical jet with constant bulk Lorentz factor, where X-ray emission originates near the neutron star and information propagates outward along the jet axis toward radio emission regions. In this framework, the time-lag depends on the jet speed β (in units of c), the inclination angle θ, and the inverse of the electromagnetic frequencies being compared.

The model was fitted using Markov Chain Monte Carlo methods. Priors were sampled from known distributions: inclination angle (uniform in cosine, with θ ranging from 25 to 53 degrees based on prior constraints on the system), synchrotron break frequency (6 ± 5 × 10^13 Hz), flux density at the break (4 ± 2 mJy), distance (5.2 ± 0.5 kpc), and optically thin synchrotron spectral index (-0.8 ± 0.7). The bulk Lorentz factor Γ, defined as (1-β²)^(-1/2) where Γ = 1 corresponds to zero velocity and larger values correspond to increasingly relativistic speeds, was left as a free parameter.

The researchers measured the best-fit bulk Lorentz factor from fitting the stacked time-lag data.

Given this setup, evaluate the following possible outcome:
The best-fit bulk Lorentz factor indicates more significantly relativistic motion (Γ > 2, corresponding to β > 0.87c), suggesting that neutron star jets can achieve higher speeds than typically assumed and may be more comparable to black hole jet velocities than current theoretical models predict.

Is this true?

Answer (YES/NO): NO